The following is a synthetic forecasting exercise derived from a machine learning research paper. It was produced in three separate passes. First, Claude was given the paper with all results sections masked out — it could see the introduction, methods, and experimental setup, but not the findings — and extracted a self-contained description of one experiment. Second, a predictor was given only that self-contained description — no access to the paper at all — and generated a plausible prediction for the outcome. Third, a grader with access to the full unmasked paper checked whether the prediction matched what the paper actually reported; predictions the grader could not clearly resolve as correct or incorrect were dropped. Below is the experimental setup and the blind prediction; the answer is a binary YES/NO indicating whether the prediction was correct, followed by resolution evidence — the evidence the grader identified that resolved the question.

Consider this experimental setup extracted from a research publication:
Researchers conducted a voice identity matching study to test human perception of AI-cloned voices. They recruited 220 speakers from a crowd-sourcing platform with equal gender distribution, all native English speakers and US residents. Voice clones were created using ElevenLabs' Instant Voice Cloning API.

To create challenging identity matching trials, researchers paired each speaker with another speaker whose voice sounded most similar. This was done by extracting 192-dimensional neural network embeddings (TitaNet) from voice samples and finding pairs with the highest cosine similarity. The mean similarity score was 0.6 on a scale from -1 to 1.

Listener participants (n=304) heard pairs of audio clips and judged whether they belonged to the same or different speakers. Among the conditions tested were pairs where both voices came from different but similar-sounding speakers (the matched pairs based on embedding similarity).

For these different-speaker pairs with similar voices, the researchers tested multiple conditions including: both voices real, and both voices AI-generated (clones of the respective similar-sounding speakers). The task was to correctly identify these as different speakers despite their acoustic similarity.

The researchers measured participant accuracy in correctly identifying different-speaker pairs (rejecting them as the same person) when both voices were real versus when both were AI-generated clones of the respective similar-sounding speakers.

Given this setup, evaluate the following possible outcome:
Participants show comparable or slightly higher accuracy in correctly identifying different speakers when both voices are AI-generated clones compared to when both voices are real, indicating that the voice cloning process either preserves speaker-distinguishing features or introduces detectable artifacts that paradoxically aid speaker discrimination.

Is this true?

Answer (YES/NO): YES